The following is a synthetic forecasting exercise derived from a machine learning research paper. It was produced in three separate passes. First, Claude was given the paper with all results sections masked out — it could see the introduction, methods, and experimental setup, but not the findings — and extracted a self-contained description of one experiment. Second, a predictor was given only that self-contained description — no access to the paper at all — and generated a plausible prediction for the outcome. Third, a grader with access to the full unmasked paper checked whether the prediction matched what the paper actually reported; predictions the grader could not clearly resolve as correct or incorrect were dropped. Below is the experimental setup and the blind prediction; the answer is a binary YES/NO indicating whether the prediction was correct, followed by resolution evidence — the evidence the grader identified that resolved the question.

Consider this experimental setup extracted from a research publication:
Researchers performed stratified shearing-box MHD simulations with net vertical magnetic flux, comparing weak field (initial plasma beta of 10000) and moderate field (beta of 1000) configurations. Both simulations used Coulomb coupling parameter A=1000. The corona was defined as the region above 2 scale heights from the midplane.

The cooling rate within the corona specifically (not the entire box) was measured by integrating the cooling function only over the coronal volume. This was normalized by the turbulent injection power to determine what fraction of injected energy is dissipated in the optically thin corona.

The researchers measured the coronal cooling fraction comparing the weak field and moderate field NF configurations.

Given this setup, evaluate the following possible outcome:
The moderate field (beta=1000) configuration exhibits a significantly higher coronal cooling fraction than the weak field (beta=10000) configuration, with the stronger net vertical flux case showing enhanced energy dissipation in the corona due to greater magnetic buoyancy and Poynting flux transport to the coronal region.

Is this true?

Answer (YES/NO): YES